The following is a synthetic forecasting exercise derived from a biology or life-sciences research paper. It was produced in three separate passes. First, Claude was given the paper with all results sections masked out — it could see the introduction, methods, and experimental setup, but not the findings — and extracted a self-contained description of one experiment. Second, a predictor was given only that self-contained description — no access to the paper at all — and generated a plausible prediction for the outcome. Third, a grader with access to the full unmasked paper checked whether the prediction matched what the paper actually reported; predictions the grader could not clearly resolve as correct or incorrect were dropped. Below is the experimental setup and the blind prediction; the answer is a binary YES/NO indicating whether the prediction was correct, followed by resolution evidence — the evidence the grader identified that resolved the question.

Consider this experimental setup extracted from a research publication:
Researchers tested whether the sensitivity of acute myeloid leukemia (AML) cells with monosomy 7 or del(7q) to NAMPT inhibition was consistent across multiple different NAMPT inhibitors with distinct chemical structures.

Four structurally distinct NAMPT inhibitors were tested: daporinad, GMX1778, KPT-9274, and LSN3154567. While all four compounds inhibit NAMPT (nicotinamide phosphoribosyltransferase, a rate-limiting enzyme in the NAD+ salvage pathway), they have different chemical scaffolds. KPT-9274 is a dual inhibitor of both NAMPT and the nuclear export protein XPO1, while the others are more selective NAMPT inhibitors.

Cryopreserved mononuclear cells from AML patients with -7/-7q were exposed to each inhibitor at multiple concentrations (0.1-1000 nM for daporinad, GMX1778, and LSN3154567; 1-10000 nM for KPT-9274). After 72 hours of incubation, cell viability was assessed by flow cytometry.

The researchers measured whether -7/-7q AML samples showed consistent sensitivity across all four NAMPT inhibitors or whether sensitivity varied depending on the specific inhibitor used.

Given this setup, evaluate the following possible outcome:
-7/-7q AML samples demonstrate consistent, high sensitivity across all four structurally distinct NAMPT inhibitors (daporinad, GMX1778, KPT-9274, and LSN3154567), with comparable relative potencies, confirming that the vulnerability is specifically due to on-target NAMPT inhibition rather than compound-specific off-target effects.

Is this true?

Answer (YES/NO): NO